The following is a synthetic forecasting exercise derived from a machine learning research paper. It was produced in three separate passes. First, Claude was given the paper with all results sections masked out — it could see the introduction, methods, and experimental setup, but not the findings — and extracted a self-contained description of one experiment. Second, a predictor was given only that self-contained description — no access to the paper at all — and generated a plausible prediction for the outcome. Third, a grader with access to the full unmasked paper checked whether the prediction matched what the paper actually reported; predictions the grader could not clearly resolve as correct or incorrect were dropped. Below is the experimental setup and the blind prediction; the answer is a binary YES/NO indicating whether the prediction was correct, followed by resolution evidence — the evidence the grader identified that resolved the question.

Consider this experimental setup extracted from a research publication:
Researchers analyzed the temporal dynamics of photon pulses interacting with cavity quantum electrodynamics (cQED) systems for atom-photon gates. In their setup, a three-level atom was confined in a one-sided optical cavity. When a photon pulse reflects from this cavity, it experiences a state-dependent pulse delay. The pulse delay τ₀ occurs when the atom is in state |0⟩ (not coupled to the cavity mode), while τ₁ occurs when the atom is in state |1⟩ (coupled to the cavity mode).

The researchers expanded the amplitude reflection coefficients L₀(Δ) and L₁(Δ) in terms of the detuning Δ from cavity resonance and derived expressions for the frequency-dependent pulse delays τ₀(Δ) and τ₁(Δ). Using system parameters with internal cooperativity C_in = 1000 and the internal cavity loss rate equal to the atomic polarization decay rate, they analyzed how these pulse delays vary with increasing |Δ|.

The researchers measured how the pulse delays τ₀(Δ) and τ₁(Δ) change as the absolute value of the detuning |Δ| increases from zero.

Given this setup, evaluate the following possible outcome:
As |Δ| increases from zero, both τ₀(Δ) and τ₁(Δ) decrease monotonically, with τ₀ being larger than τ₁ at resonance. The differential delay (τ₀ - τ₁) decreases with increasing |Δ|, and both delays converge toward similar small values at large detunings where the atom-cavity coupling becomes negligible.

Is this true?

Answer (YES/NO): NO